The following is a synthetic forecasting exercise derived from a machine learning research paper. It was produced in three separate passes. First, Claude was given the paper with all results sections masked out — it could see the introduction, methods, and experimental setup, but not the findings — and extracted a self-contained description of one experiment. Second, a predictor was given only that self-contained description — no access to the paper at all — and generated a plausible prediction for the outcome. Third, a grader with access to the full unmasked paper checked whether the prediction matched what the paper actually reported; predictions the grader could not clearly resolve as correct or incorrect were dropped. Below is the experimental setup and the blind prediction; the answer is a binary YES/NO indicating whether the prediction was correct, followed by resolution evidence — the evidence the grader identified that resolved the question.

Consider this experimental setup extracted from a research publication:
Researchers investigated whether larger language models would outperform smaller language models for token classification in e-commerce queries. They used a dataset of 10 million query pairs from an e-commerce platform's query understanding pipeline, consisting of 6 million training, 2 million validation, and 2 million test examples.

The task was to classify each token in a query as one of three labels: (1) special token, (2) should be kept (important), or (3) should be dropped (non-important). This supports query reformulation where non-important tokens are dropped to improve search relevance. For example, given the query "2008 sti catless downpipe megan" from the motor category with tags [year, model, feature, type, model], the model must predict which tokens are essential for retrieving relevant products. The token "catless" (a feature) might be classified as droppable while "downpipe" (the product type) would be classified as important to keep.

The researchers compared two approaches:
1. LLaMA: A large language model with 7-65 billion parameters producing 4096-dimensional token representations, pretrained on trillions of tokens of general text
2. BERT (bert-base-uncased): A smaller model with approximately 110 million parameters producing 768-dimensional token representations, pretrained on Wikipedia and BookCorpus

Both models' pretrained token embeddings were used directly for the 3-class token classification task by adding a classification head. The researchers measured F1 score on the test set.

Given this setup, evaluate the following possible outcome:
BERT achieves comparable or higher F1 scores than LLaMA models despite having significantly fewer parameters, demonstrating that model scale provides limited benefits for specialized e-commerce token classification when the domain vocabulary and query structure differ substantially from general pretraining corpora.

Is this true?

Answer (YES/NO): NO